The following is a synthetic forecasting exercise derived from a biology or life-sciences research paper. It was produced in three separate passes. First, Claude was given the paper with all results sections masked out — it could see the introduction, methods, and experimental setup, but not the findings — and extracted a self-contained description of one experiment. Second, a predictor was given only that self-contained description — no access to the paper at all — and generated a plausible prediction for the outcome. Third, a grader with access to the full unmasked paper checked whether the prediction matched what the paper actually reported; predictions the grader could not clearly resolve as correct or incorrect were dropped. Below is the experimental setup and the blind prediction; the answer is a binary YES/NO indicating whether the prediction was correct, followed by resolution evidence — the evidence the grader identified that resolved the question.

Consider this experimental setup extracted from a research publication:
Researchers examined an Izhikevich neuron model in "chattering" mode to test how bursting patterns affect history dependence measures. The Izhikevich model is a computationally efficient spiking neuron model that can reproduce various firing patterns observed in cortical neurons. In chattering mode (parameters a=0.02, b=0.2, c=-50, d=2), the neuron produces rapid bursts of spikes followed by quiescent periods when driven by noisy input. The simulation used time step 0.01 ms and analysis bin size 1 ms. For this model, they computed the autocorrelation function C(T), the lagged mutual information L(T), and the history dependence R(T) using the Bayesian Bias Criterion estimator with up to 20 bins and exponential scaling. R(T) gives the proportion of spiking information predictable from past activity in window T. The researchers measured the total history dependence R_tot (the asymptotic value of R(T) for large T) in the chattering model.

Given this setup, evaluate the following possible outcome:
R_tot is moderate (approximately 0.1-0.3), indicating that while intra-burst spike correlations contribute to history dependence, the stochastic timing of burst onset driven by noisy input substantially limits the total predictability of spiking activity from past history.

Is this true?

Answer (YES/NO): NO